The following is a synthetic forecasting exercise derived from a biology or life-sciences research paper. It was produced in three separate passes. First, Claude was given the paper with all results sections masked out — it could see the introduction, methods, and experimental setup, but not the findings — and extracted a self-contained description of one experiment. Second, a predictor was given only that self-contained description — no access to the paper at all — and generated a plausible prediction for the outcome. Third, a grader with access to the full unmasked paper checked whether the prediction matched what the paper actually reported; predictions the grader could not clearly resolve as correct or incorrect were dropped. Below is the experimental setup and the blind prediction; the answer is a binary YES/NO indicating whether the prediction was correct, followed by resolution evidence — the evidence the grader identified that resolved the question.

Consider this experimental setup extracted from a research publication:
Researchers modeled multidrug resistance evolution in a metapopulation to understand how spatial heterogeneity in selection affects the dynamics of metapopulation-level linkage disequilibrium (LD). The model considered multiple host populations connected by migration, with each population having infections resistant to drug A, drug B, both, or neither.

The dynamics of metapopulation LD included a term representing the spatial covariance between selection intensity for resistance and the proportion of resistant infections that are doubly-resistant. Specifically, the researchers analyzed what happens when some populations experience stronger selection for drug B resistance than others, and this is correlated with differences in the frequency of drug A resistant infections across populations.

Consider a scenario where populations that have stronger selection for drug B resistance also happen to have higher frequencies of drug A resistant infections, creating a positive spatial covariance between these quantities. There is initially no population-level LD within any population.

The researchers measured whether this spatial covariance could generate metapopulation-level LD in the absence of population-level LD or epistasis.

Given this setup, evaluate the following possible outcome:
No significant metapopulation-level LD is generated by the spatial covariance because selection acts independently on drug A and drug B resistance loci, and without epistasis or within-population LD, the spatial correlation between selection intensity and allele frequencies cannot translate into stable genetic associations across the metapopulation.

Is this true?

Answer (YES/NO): NO